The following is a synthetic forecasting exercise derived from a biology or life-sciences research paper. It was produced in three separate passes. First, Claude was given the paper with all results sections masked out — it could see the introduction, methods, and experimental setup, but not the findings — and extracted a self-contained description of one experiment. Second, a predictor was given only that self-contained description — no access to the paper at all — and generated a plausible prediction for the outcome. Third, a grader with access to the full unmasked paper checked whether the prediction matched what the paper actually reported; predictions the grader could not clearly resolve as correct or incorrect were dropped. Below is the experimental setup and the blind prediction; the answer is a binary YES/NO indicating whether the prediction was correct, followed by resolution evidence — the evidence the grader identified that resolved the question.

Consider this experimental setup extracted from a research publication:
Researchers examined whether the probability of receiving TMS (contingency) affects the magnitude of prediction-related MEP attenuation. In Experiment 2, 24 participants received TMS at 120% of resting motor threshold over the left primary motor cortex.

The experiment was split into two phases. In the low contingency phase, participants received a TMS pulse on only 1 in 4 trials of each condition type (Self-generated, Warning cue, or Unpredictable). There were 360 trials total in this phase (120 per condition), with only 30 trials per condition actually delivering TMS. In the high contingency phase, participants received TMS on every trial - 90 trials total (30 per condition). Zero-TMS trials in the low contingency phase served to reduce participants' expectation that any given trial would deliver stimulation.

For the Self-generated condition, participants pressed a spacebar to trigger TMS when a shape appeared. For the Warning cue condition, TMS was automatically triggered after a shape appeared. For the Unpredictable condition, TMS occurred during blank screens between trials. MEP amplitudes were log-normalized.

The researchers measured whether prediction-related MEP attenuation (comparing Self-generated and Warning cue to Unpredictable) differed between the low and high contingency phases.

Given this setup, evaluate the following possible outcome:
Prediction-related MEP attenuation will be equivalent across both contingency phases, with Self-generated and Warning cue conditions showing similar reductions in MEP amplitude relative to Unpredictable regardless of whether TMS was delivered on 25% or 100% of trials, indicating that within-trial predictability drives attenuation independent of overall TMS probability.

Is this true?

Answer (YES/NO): NO